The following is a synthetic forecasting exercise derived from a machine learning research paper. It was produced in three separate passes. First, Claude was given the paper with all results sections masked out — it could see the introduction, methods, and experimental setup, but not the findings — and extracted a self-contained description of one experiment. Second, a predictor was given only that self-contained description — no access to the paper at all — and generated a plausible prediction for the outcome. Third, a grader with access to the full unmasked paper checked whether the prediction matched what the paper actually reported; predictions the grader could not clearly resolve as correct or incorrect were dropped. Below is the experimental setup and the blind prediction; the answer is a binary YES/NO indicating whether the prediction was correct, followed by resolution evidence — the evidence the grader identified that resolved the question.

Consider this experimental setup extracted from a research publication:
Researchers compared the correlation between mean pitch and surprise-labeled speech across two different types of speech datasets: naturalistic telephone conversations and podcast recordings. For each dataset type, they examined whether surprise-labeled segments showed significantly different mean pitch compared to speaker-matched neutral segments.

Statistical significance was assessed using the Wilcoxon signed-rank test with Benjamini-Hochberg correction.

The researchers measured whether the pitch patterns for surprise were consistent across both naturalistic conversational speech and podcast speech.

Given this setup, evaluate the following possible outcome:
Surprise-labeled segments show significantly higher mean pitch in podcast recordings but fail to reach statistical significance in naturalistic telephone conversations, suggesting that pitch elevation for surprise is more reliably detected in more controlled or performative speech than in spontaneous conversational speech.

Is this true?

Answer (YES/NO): NO